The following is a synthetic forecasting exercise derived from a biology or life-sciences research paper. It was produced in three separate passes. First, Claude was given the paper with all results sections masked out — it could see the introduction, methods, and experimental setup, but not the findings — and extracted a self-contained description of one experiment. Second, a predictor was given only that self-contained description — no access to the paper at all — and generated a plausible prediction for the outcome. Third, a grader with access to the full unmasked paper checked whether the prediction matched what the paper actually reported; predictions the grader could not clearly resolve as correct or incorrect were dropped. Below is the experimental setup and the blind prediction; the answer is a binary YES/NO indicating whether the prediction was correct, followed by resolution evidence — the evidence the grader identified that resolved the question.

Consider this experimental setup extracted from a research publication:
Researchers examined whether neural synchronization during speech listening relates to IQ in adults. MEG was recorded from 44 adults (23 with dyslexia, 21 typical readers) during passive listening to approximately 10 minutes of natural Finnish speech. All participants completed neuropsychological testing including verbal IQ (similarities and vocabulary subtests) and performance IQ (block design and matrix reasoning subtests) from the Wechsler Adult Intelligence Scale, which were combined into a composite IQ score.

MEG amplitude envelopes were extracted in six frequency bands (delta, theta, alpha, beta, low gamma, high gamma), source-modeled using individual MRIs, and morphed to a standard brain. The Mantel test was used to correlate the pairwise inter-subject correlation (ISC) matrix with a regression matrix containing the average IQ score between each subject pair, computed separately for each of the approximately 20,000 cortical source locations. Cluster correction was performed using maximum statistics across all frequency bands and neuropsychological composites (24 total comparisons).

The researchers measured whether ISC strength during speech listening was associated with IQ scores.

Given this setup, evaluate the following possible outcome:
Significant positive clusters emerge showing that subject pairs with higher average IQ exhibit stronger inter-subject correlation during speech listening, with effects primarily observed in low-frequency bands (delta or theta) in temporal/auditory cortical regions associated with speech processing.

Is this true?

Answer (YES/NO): NO